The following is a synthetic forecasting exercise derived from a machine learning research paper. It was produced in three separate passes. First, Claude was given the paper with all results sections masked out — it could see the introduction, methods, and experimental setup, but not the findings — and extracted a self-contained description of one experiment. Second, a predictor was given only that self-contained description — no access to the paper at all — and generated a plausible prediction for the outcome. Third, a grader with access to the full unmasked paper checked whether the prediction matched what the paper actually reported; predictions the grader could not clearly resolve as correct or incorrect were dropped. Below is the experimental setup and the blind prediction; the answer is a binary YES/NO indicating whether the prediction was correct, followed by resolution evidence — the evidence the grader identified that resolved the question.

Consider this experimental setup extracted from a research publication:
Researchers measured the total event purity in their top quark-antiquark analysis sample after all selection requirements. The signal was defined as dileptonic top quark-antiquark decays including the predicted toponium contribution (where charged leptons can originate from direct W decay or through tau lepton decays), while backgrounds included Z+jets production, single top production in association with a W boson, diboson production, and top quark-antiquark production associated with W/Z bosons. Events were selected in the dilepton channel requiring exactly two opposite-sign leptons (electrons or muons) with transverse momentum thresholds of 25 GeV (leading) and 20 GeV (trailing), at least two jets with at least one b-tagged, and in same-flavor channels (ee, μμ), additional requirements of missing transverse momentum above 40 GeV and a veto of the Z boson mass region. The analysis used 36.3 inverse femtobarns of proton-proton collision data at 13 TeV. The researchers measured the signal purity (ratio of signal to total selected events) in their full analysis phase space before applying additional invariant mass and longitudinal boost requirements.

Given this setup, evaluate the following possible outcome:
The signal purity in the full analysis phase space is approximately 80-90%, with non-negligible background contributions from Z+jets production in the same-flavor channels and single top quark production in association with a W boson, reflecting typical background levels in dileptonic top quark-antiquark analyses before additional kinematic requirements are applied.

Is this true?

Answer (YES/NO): NO